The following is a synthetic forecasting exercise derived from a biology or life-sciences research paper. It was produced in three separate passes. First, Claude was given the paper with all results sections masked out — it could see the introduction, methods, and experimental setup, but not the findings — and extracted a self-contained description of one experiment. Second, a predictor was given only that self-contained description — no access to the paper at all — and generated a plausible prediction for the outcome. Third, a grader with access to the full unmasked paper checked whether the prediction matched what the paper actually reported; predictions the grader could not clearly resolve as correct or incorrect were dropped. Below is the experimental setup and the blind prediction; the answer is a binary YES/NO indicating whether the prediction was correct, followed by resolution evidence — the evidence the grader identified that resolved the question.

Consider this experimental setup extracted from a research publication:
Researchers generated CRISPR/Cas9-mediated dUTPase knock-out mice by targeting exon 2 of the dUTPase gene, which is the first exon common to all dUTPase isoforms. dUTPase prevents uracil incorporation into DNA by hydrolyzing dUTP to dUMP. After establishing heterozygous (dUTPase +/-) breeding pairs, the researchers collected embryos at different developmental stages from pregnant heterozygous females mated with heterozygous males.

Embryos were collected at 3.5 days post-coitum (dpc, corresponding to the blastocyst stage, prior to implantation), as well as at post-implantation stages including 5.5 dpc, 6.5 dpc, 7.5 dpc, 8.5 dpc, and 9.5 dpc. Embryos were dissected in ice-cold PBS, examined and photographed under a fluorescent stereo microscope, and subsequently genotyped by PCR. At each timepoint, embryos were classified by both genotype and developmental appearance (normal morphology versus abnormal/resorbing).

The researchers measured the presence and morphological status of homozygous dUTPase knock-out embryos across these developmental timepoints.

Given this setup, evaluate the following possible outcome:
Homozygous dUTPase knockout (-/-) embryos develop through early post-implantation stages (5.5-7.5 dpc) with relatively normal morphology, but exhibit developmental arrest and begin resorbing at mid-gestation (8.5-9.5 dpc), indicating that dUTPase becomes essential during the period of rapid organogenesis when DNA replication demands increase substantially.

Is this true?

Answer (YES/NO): NO